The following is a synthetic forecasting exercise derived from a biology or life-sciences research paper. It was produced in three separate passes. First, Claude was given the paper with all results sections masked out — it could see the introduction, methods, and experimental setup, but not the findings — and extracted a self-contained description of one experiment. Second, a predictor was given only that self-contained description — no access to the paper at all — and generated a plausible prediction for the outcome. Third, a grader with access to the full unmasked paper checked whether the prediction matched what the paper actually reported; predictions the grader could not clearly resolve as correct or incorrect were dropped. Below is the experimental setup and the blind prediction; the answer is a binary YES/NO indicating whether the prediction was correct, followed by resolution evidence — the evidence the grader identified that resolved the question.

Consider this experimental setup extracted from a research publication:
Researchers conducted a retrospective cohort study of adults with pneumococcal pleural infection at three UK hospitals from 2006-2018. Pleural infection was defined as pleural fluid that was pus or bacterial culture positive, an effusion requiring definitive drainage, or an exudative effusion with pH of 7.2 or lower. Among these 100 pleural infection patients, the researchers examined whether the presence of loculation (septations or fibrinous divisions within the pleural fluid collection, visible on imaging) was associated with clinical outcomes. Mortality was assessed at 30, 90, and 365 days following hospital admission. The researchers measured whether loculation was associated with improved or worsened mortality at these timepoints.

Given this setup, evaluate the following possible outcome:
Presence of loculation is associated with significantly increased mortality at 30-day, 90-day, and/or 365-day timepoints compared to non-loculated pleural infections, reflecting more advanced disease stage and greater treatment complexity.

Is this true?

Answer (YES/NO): NO